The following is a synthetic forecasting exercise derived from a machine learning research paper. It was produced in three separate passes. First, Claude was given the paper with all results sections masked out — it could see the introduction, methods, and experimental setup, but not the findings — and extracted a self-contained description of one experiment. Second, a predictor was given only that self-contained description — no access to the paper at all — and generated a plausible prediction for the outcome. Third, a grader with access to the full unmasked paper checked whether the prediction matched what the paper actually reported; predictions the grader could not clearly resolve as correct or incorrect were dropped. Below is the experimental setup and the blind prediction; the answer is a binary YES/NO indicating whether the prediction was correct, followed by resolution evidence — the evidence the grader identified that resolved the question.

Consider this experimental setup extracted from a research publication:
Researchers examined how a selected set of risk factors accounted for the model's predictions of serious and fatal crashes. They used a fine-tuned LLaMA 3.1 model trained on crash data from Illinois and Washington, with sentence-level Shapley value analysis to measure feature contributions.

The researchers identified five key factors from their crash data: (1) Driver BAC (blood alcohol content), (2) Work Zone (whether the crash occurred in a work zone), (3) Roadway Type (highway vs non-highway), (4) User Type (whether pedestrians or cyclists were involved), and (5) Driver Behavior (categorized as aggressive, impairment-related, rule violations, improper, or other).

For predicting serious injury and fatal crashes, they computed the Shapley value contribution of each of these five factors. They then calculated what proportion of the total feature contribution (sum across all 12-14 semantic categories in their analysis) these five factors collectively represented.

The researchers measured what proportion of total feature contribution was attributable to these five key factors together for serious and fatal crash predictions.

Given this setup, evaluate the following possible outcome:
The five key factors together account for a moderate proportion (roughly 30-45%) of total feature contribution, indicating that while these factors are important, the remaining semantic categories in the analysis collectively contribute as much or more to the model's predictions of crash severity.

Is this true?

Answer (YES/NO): NO